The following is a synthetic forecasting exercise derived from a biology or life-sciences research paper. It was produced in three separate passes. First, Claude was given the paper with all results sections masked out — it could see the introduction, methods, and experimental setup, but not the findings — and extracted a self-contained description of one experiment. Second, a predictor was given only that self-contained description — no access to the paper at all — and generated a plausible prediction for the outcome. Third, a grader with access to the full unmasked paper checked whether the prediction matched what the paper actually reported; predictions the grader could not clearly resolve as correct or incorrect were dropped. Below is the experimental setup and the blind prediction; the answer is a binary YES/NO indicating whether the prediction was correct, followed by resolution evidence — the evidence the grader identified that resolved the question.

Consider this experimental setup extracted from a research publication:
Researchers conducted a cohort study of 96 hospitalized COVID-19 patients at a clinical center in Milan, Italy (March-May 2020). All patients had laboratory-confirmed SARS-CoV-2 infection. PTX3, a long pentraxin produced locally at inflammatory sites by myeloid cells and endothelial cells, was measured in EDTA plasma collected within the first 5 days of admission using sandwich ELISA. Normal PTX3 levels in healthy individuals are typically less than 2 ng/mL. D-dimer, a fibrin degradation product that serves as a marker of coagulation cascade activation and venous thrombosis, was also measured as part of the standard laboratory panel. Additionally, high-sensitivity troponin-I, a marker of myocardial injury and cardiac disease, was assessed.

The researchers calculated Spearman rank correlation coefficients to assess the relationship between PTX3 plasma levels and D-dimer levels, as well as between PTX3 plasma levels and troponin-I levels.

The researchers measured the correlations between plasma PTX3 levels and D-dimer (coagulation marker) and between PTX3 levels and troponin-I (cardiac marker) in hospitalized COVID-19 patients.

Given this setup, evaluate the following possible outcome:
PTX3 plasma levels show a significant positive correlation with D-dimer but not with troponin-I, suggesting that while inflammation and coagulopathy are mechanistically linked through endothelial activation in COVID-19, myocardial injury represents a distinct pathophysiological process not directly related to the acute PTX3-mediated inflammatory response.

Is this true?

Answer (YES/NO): NO